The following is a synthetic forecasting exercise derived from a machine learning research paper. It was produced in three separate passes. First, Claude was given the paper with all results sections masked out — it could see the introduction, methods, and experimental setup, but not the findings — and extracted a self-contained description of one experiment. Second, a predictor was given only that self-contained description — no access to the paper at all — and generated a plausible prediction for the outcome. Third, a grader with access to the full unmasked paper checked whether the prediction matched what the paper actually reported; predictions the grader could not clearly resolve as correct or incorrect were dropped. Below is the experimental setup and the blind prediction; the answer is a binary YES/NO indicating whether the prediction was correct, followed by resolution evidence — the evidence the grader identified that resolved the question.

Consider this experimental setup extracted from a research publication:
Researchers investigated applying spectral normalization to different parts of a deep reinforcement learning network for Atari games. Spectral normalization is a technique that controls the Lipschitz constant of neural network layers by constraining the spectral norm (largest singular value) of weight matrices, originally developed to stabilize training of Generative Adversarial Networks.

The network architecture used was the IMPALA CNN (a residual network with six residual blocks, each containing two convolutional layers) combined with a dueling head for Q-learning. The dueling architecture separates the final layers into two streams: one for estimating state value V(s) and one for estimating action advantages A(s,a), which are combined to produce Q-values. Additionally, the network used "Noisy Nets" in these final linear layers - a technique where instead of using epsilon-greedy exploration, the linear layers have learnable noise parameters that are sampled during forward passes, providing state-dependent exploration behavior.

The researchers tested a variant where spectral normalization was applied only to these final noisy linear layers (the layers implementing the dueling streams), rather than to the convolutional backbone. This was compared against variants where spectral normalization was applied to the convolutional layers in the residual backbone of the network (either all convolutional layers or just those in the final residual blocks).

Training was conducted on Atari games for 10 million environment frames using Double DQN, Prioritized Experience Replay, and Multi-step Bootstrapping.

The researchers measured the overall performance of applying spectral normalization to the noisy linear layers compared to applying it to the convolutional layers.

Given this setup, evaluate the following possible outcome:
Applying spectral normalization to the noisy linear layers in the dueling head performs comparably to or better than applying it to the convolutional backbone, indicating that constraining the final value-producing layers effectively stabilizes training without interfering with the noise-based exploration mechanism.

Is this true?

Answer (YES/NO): NO